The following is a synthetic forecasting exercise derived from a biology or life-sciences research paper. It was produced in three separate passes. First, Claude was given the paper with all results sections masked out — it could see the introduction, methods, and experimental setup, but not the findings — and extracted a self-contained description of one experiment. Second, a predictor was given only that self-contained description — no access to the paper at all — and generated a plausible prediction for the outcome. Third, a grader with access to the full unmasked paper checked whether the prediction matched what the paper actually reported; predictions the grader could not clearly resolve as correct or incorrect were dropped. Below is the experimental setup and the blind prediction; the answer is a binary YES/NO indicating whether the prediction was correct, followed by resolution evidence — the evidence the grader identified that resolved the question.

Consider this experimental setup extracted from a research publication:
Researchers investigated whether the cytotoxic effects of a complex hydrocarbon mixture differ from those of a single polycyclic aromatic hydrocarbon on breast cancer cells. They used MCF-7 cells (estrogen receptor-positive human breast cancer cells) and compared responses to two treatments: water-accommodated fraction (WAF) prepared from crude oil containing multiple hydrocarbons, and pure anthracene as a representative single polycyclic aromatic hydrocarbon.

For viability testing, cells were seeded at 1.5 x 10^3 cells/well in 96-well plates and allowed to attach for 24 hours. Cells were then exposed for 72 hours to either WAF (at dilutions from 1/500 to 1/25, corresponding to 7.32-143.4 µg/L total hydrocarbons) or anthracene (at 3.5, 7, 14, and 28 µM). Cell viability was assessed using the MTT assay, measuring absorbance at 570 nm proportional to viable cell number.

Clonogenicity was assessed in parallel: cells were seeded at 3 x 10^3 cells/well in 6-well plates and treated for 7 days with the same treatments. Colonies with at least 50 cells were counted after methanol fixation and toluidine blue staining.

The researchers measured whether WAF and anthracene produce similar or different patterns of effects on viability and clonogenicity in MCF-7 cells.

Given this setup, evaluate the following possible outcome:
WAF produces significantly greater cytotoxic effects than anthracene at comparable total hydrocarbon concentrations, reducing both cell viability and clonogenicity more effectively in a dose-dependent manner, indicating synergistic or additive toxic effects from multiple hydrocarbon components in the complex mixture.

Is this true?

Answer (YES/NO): NO